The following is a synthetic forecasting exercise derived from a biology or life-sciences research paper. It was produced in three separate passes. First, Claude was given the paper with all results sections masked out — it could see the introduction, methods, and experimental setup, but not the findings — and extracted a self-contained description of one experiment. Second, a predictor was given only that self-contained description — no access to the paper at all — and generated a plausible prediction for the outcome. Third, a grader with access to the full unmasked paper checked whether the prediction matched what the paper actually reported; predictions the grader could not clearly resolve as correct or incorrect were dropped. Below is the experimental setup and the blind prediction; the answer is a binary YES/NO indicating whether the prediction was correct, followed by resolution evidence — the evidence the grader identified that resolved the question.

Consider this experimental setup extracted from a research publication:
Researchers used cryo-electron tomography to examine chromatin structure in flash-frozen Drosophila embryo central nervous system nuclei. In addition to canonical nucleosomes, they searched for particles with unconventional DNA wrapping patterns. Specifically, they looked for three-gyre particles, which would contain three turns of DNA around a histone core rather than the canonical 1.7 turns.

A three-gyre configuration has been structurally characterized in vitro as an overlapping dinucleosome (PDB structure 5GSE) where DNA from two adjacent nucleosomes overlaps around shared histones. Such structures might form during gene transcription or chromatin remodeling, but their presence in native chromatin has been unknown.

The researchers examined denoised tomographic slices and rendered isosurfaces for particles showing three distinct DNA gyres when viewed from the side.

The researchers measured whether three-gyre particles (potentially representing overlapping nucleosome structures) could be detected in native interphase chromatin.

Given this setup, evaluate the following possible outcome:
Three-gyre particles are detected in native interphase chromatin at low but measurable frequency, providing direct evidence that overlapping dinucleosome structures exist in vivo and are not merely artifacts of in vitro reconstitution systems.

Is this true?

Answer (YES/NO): YES